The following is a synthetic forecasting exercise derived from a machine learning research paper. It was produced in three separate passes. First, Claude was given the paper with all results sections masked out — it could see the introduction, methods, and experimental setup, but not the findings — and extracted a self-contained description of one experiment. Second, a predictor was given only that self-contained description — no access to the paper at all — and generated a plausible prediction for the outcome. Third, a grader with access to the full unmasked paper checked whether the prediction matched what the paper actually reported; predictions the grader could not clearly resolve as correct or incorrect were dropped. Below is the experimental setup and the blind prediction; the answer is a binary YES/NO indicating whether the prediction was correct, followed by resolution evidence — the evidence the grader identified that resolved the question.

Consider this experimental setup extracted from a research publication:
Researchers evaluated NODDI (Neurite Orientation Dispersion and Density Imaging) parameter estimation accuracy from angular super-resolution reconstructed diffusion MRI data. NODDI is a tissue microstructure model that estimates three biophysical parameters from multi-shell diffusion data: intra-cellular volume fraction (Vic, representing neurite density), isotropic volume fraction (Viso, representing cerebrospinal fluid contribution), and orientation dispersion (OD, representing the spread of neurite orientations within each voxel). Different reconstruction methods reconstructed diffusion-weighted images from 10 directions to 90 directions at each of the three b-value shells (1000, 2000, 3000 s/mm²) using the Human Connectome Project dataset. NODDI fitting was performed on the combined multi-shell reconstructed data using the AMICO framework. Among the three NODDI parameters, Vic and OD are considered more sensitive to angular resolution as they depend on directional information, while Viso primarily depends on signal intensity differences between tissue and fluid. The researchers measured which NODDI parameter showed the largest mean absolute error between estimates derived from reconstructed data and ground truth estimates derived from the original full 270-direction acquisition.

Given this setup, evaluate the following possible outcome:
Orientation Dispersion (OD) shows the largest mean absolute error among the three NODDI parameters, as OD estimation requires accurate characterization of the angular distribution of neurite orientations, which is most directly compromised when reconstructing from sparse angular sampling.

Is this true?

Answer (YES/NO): YES